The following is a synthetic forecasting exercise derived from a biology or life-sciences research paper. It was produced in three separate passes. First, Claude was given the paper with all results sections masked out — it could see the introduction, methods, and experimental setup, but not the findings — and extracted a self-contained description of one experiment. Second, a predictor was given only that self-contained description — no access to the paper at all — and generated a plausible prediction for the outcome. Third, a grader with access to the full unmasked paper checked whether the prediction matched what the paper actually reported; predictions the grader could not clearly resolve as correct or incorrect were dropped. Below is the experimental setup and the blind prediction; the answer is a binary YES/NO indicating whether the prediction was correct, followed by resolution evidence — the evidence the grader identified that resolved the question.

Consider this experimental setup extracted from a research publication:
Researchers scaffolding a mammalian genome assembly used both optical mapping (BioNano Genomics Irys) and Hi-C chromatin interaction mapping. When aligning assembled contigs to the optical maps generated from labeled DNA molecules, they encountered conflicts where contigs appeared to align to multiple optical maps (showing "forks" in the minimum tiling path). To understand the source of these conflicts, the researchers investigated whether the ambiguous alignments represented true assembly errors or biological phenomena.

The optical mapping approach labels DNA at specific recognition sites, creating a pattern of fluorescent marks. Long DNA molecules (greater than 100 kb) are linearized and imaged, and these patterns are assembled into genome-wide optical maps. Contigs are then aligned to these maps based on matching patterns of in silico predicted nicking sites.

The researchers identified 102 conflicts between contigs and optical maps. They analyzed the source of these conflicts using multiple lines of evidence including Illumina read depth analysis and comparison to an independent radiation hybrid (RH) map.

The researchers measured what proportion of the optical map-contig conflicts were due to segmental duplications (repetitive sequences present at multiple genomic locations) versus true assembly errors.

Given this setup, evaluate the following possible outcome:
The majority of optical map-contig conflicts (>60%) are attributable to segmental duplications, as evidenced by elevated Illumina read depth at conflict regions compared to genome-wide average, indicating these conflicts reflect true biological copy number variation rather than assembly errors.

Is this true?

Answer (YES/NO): NO